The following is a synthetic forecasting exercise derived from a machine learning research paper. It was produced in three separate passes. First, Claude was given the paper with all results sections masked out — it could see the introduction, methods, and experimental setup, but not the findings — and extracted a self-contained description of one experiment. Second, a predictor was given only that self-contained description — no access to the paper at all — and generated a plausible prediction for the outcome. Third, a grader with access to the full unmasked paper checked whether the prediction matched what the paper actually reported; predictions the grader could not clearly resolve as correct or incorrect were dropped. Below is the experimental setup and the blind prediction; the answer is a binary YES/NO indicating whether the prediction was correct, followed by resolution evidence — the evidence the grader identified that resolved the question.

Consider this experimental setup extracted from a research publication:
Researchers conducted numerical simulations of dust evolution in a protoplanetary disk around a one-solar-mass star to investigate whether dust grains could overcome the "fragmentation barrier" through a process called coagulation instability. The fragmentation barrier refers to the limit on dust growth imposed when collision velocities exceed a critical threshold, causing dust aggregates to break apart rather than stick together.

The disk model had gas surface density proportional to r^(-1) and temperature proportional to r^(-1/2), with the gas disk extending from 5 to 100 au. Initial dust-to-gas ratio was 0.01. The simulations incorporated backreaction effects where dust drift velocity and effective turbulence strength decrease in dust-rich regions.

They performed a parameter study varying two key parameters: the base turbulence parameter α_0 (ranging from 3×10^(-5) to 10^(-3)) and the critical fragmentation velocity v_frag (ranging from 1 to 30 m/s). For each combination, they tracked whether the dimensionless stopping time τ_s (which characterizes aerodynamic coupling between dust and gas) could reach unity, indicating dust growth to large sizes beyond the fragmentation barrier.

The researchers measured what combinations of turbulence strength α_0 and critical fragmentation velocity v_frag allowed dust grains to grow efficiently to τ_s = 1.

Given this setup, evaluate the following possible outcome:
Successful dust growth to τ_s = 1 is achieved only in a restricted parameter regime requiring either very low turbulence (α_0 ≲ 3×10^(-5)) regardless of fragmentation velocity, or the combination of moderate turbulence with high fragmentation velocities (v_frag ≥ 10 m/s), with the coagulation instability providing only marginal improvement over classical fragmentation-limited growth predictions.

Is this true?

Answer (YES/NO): NO